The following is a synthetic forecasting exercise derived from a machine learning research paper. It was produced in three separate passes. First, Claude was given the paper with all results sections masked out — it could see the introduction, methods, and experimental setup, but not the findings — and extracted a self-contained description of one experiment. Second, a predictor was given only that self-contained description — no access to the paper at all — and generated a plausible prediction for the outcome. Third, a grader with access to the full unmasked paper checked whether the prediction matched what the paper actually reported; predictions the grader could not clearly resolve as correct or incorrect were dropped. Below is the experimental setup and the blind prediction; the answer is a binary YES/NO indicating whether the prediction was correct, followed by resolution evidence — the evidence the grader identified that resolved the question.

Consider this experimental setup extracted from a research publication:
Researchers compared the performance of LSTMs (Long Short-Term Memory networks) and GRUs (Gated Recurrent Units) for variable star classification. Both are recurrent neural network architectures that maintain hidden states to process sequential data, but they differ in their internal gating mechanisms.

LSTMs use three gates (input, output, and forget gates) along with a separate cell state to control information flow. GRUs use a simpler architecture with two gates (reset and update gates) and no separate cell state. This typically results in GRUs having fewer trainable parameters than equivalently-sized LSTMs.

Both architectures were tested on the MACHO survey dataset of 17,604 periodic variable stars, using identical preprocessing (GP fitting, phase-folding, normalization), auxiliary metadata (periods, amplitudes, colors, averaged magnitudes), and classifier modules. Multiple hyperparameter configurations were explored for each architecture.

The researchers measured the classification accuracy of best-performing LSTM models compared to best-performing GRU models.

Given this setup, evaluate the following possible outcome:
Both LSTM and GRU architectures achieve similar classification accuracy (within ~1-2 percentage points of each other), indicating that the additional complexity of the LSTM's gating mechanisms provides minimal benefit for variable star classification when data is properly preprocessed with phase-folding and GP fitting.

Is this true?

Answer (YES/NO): NO